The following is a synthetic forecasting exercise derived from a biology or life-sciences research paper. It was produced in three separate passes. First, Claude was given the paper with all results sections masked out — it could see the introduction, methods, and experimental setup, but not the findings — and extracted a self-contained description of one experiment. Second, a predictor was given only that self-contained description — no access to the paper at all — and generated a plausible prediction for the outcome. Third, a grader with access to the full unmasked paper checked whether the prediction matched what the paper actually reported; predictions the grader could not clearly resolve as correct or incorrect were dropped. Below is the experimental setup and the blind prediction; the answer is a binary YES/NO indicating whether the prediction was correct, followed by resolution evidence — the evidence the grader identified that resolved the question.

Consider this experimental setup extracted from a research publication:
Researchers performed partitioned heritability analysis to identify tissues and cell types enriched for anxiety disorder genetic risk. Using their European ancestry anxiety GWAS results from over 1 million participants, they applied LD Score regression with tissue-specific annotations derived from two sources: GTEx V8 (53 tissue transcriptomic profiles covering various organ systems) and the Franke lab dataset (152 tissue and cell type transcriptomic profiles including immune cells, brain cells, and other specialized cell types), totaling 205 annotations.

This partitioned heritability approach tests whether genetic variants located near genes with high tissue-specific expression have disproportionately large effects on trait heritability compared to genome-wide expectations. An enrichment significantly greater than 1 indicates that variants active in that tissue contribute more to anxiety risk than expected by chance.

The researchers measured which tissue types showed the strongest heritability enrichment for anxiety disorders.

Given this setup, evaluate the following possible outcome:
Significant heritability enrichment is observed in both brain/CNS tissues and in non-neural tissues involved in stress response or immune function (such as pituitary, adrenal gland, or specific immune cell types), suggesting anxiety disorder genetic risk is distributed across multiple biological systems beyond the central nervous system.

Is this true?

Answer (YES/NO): NO